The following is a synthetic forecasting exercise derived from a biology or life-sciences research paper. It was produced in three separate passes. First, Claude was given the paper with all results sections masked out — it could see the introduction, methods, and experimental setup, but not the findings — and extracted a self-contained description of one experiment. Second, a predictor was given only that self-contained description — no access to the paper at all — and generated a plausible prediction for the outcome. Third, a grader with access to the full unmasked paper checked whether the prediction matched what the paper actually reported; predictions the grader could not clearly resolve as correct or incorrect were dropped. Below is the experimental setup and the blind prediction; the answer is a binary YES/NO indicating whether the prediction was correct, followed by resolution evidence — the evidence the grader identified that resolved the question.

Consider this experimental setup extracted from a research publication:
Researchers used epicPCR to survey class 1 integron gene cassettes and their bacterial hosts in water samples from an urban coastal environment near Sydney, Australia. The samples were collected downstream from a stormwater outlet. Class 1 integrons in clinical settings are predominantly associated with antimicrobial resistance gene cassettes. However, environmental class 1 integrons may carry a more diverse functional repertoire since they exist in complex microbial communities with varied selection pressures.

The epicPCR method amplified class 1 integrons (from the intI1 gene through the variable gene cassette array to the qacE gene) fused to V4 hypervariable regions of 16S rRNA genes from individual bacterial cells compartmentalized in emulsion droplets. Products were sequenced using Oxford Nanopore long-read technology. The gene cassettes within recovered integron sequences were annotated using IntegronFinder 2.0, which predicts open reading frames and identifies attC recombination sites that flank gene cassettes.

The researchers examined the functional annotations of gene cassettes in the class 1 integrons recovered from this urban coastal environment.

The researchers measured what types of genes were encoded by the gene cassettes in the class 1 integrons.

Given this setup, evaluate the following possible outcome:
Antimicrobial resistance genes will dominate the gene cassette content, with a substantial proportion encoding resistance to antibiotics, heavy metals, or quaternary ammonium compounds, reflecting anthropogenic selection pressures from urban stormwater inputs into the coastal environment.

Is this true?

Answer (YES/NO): YES